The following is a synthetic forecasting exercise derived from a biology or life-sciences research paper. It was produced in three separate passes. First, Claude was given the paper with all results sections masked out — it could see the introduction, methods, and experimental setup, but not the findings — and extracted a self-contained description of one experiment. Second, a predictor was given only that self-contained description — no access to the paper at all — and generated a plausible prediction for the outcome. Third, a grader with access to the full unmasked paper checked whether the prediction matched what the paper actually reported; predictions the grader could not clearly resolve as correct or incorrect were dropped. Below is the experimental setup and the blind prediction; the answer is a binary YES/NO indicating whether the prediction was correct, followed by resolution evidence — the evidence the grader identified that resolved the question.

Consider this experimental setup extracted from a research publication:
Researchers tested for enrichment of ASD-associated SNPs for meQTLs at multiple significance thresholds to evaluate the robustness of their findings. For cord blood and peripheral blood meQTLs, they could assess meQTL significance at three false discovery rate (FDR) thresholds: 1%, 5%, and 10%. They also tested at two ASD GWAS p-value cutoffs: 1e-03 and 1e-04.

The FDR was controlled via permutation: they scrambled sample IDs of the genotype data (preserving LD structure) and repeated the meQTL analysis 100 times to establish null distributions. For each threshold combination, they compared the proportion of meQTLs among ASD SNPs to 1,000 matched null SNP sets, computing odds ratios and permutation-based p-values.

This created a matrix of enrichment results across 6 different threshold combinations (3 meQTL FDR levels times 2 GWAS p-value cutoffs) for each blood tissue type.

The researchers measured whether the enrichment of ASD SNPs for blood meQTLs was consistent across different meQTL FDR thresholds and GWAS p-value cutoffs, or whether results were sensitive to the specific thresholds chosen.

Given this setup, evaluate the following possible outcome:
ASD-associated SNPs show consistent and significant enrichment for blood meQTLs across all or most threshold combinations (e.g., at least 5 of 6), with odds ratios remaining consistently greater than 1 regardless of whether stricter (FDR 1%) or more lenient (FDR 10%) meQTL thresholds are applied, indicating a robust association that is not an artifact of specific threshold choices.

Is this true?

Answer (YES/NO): NO